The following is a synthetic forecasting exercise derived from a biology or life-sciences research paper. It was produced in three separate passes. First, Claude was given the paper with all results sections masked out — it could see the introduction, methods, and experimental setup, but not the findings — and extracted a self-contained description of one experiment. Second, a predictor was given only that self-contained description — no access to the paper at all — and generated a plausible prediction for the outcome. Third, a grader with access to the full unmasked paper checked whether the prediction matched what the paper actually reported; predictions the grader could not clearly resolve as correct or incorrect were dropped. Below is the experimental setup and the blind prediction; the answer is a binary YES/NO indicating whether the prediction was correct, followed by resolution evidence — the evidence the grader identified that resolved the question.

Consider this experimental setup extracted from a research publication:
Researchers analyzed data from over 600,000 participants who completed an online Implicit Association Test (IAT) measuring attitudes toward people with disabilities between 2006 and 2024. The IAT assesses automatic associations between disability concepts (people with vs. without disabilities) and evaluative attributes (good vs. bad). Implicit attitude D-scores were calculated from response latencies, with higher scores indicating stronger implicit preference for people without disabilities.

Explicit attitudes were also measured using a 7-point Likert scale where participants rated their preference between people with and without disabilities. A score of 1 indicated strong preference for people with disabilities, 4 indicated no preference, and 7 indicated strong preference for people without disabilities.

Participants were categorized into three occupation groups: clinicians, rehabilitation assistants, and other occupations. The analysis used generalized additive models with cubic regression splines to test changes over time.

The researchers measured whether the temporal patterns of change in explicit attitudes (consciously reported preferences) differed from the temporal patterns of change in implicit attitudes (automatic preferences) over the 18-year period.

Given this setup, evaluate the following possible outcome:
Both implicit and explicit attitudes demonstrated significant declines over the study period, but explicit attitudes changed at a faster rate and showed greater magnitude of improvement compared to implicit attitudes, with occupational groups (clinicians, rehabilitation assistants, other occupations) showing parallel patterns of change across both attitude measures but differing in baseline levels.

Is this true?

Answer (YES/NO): NO